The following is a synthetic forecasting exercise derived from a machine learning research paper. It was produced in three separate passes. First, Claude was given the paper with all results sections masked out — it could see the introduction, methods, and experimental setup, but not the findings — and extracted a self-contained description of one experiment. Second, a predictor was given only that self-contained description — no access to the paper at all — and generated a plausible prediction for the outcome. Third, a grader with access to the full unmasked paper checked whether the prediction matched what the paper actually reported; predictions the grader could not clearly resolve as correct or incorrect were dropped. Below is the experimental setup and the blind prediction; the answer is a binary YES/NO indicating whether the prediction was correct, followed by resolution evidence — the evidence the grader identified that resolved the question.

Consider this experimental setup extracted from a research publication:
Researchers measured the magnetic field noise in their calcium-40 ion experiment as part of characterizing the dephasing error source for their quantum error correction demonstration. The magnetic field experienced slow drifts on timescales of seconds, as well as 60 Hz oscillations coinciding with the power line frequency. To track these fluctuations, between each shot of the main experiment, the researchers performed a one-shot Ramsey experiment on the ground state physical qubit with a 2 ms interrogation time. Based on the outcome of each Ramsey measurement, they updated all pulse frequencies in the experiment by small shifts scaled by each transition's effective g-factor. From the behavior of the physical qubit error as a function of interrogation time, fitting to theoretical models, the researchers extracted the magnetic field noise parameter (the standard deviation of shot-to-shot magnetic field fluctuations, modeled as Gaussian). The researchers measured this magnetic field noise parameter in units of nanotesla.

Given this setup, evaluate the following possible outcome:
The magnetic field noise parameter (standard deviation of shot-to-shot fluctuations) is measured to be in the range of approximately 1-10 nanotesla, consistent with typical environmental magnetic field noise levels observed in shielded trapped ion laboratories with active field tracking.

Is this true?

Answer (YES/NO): NO